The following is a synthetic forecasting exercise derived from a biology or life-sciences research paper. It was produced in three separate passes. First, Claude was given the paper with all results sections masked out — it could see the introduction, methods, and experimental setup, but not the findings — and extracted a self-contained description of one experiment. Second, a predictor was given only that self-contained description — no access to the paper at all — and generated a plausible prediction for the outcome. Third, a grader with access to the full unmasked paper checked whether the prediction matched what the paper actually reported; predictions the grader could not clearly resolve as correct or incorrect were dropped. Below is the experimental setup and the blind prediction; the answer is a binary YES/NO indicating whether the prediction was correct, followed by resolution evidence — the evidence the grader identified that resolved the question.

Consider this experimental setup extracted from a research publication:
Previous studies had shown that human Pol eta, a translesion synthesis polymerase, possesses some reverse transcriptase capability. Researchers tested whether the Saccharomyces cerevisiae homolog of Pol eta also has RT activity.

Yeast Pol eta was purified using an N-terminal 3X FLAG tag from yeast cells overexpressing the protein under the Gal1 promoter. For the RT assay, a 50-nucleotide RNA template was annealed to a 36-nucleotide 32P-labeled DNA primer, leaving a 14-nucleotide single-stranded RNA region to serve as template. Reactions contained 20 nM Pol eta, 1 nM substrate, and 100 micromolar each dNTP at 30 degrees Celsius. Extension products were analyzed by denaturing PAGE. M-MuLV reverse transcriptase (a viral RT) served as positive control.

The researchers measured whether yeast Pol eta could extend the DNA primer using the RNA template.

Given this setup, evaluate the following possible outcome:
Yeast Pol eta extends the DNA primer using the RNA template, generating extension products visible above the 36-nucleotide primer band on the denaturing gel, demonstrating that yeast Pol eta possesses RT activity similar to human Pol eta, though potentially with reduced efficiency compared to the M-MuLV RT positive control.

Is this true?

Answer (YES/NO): YES